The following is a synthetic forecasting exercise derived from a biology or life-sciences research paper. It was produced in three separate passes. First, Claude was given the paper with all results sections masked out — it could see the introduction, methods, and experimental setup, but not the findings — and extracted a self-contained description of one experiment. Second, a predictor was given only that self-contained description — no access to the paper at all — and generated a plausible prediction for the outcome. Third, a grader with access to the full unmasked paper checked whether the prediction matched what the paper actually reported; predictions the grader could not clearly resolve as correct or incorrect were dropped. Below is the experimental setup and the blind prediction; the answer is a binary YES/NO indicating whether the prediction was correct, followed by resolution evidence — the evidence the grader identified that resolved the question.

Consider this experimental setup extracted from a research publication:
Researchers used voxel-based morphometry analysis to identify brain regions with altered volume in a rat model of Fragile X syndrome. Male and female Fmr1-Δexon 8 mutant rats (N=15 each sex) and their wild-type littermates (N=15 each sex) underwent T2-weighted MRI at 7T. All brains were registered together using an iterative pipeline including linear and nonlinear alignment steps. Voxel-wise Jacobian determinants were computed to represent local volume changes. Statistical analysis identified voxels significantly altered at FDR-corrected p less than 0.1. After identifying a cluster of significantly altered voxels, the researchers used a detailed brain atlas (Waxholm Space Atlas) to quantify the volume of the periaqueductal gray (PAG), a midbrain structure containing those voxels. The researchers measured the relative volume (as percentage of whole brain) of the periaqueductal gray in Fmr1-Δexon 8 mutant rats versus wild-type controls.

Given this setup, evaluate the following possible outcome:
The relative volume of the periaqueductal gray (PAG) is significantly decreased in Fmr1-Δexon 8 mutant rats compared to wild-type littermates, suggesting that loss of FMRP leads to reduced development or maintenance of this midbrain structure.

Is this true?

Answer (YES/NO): NO